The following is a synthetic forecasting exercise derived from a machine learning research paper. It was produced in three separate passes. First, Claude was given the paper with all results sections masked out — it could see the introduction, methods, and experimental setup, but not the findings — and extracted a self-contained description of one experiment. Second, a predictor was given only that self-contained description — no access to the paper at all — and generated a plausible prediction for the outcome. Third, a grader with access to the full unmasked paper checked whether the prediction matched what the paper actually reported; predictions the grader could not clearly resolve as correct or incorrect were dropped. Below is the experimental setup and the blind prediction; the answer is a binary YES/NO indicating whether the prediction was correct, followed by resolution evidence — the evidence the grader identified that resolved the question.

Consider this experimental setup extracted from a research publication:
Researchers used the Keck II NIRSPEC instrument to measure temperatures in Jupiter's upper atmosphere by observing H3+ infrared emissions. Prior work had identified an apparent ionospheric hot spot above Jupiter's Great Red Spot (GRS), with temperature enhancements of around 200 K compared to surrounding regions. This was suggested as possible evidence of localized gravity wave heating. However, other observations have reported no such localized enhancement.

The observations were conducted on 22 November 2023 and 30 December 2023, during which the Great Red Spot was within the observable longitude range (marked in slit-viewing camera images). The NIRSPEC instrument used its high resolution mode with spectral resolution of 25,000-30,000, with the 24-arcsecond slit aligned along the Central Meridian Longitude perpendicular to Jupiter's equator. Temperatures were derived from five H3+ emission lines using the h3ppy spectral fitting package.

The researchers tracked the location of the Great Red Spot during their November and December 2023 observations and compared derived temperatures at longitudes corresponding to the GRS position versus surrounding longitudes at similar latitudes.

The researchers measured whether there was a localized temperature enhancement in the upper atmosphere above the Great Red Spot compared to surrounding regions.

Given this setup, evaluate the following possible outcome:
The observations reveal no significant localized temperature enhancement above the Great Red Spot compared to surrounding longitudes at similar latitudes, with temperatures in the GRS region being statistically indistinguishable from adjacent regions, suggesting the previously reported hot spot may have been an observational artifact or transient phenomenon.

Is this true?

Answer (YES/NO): YES